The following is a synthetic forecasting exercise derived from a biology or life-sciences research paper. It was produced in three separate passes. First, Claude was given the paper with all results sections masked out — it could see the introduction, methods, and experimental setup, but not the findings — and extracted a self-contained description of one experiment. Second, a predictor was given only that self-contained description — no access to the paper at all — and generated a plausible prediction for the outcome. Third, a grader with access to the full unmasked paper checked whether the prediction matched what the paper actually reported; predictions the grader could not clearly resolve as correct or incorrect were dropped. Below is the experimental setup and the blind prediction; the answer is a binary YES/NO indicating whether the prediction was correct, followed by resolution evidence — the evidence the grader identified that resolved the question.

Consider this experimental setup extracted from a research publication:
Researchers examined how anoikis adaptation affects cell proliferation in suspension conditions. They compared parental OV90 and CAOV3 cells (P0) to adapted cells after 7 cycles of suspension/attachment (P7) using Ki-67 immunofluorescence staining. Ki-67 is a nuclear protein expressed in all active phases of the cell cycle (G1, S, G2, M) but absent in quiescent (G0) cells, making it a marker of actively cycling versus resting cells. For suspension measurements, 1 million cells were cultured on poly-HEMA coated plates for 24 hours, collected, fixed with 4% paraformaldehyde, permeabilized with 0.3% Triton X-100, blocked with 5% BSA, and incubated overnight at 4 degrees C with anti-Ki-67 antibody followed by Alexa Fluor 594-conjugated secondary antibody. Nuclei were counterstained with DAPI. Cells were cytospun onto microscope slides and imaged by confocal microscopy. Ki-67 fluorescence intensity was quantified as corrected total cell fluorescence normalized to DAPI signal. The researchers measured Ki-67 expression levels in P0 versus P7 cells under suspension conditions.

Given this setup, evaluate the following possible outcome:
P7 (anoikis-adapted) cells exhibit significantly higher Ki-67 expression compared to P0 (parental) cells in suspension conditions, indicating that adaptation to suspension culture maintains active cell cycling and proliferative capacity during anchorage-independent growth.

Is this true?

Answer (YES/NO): NO